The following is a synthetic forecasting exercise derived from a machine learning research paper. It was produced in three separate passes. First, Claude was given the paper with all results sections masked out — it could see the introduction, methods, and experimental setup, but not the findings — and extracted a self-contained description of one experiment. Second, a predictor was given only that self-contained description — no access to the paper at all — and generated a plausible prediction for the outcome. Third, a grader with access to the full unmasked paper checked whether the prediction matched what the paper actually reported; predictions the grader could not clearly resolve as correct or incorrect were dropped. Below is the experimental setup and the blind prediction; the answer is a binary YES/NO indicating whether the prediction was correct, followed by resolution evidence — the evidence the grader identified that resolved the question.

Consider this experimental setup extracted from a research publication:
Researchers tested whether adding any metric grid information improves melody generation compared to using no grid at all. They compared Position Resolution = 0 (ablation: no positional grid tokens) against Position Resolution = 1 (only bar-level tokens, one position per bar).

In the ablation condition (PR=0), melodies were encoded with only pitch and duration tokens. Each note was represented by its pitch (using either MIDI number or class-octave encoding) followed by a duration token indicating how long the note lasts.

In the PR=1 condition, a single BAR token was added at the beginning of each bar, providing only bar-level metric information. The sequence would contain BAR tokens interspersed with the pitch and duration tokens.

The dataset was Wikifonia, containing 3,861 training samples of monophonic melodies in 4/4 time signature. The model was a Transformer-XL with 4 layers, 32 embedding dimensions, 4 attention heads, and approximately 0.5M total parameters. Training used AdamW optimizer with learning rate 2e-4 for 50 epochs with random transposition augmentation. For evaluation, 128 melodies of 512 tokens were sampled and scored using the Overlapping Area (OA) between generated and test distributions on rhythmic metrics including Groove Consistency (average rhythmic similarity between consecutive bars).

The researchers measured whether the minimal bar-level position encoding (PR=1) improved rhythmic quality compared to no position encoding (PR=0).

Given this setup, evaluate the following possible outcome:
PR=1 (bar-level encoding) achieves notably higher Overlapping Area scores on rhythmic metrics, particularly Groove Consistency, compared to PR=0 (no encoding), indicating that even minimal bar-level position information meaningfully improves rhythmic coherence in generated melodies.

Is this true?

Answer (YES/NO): NO